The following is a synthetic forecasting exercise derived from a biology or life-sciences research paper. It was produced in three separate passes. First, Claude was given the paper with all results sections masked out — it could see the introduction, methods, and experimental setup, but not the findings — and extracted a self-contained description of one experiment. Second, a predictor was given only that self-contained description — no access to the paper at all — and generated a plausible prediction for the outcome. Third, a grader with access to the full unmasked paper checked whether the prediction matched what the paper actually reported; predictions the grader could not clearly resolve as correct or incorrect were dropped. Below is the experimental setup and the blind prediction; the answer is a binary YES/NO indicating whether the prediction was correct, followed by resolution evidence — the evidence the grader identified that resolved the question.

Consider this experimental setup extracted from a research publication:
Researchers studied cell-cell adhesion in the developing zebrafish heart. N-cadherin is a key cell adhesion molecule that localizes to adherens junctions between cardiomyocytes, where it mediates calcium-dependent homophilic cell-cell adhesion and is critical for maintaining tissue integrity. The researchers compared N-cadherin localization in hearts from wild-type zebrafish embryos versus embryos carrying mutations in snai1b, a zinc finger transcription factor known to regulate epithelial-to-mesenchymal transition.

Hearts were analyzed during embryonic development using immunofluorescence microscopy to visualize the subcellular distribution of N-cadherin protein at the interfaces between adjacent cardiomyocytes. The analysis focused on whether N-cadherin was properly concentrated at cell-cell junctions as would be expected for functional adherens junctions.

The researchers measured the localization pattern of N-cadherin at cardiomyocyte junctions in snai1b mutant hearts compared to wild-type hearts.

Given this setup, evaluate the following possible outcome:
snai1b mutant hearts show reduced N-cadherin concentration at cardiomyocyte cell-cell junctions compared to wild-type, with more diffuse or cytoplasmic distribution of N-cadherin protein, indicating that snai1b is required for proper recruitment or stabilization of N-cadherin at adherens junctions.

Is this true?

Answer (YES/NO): YES